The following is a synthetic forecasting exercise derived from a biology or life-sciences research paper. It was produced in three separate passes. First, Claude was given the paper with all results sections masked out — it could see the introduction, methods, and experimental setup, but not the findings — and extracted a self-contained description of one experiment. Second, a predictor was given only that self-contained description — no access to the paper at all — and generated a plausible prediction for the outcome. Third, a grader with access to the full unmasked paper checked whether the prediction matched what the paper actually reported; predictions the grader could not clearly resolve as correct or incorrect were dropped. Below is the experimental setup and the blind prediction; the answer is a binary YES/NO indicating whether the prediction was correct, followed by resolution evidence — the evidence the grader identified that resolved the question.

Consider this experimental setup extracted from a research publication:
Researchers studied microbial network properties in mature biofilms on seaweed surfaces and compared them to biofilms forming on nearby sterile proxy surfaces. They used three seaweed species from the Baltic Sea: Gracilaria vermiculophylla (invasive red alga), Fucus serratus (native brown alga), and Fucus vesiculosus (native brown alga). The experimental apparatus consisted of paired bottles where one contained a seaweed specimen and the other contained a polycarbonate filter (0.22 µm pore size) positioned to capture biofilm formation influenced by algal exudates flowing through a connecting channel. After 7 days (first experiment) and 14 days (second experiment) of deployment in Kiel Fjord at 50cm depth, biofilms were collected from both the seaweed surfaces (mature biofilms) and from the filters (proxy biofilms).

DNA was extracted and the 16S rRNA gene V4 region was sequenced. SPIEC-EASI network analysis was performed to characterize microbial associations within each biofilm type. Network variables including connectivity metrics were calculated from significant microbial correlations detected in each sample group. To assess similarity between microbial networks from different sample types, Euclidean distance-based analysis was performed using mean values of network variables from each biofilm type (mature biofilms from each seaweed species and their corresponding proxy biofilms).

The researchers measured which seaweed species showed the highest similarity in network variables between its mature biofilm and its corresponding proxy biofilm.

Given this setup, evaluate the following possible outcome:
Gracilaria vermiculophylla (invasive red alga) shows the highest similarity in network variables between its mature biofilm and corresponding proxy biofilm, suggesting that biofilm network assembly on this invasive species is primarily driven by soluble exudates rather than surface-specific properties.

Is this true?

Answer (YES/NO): YES